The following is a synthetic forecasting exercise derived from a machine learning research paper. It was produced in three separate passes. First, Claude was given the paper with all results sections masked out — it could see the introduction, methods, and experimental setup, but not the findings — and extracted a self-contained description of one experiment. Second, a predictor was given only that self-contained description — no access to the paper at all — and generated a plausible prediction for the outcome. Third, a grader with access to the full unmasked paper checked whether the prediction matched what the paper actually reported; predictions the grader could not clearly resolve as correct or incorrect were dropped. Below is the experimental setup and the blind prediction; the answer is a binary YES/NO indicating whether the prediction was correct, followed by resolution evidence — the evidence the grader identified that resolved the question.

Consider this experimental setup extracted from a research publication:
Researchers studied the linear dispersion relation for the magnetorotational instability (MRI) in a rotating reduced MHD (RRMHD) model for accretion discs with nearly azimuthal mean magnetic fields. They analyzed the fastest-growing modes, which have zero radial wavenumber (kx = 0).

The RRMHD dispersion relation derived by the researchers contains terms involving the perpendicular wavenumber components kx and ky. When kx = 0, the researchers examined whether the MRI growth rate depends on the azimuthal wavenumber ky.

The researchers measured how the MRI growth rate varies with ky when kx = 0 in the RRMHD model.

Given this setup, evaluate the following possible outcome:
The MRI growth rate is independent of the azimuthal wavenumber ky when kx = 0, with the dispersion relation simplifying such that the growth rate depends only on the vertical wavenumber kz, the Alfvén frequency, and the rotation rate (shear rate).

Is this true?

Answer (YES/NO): YES